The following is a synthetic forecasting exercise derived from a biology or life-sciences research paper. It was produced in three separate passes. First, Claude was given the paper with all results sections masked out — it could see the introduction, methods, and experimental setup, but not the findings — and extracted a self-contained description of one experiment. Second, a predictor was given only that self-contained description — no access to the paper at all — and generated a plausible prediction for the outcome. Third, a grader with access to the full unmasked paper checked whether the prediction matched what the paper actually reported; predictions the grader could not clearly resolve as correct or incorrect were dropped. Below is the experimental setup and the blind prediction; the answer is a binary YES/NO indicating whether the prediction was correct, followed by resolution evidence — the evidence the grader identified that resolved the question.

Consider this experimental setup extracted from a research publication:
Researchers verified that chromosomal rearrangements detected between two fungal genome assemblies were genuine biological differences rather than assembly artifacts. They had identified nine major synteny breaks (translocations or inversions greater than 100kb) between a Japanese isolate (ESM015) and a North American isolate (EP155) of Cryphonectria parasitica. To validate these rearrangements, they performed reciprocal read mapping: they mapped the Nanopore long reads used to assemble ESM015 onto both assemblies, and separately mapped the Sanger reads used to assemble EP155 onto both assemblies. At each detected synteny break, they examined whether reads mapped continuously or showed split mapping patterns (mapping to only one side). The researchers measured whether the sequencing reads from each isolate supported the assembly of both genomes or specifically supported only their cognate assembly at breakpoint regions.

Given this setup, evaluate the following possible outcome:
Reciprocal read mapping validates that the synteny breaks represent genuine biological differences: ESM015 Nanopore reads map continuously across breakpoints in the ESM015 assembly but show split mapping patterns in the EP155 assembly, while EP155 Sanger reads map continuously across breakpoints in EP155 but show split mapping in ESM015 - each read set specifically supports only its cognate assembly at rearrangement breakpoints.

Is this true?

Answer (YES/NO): YES